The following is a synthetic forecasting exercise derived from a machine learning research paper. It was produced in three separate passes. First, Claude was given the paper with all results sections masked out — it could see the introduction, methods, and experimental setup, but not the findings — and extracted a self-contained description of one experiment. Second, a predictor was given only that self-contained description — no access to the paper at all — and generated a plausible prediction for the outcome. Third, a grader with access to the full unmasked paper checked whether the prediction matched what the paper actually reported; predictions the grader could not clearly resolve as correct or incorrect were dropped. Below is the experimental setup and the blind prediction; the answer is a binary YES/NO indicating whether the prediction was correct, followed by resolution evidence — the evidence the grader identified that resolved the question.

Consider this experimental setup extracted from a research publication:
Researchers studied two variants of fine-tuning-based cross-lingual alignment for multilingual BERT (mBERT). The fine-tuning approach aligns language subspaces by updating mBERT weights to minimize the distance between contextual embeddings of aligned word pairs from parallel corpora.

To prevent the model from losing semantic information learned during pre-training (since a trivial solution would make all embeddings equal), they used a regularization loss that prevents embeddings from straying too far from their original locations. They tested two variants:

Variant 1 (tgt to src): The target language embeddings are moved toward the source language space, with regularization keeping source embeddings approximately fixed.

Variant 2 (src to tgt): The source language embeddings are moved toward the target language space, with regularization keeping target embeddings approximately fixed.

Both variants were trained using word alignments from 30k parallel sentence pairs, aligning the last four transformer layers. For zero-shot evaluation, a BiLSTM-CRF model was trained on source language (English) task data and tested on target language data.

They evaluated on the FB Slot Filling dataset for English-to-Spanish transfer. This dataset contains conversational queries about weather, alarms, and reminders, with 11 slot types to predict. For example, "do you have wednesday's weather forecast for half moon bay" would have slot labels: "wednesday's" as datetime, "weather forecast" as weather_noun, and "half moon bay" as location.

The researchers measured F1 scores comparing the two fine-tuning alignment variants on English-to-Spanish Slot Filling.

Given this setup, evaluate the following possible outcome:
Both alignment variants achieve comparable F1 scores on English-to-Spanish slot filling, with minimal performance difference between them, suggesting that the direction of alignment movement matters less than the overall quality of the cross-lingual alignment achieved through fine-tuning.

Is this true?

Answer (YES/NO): NO